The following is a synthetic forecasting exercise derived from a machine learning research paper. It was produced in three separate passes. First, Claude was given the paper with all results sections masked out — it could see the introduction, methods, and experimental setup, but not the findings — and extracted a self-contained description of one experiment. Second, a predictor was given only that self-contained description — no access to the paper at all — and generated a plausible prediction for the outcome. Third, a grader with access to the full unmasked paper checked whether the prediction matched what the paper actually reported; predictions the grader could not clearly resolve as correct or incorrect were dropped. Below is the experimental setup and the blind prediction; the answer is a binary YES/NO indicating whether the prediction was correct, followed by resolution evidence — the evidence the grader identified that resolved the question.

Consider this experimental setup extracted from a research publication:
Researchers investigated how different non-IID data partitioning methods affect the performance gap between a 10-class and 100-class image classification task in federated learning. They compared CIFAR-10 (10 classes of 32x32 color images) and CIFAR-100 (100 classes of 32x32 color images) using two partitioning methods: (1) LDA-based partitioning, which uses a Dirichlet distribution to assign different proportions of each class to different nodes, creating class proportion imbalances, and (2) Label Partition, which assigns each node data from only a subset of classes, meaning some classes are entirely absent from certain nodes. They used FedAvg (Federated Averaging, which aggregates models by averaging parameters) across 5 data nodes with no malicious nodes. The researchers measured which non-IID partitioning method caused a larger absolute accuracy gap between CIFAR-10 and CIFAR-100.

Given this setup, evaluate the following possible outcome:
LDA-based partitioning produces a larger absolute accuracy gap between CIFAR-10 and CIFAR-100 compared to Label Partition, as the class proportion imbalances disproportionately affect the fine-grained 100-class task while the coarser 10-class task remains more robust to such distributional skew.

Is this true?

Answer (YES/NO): YES